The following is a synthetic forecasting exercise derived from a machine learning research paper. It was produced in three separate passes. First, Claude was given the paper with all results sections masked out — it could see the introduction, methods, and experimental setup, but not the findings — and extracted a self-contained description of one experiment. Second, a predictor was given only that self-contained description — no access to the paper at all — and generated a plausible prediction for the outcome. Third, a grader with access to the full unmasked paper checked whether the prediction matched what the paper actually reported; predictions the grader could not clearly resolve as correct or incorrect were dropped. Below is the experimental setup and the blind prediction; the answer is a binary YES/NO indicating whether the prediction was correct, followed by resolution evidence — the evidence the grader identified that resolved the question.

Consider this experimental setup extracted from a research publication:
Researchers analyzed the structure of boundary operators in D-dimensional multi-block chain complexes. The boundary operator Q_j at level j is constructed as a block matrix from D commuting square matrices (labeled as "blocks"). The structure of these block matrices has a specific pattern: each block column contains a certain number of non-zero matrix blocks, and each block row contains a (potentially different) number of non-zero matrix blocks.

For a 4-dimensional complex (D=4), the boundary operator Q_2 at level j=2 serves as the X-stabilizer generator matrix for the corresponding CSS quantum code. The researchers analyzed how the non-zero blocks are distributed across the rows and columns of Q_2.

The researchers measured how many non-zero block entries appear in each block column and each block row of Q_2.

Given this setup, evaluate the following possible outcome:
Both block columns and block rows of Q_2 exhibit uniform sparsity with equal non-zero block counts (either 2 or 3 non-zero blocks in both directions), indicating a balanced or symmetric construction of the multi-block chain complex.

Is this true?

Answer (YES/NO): NO